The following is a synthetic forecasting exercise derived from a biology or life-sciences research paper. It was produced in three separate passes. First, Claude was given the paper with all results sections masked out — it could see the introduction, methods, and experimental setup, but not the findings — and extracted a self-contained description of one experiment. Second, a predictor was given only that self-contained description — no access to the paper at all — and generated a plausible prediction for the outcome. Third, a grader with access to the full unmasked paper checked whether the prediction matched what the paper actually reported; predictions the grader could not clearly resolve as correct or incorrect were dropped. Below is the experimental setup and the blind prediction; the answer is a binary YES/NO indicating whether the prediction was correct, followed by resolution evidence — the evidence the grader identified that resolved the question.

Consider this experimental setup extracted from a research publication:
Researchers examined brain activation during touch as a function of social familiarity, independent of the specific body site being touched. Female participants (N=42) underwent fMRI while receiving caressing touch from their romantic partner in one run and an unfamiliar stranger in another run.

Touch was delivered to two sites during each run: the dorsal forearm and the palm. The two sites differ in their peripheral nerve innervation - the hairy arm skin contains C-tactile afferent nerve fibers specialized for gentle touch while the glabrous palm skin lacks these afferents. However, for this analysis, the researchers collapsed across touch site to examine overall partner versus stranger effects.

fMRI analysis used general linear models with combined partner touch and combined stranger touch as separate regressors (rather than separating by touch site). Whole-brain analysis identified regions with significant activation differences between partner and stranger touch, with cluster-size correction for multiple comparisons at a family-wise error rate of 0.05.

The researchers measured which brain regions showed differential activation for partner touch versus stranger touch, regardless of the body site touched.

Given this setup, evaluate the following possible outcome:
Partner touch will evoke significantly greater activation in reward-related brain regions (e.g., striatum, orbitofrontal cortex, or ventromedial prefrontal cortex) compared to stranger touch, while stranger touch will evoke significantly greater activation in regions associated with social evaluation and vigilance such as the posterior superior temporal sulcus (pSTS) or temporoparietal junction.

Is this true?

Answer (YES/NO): NO